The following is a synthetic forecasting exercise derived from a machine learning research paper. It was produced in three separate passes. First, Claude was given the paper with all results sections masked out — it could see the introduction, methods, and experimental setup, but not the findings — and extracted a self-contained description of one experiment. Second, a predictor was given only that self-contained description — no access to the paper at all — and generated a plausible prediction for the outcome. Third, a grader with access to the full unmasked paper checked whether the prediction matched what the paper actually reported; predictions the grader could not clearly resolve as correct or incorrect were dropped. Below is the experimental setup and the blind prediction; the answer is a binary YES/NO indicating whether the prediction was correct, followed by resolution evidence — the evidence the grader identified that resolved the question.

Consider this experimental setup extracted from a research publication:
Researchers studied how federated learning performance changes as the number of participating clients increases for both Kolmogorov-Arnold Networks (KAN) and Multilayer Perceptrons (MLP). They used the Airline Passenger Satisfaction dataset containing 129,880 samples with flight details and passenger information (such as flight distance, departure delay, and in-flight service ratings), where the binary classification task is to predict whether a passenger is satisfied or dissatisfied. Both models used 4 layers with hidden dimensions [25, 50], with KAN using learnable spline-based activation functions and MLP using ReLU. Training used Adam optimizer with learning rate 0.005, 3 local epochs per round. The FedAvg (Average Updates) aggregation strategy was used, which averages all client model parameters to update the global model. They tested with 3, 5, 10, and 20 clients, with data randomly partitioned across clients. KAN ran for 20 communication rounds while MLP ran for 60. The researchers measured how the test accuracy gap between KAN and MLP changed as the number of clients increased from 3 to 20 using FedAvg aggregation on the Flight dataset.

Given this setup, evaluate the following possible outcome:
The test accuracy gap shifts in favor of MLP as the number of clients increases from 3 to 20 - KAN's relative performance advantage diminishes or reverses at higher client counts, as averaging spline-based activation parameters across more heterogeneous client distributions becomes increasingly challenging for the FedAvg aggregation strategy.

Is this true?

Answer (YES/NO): NO